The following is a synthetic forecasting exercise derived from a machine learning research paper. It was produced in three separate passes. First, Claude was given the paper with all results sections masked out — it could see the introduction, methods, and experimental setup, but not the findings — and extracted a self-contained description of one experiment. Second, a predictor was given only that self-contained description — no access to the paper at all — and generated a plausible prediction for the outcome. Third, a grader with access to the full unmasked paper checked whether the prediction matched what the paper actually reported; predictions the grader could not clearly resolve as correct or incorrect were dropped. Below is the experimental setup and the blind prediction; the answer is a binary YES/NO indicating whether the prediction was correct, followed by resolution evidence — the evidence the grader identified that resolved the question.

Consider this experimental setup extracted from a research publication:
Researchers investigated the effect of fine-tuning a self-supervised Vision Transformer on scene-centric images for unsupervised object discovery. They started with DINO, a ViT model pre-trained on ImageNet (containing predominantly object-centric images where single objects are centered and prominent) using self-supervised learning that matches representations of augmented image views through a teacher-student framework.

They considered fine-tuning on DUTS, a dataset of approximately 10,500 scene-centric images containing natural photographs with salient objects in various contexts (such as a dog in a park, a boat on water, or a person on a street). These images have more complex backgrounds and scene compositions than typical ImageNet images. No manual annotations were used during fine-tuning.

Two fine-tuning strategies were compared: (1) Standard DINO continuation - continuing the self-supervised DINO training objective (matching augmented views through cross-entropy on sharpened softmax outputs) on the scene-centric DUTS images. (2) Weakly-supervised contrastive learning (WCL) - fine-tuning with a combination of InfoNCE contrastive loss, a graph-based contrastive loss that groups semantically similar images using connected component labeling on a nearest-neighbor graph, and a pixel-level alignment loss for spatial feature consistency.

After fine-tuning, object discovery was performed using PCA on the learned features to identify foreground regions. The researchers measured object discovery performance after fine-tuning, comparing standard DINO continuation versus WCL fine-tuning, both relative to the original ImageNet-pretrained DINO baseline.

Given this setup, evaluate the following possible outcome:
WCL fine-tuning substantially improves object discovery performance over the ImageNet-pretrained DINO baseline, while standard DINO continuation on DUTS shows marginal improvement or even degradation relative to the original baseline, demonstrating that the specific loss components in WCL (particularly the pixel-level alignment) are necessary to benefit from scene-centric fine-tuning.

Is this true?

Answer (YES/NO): YES